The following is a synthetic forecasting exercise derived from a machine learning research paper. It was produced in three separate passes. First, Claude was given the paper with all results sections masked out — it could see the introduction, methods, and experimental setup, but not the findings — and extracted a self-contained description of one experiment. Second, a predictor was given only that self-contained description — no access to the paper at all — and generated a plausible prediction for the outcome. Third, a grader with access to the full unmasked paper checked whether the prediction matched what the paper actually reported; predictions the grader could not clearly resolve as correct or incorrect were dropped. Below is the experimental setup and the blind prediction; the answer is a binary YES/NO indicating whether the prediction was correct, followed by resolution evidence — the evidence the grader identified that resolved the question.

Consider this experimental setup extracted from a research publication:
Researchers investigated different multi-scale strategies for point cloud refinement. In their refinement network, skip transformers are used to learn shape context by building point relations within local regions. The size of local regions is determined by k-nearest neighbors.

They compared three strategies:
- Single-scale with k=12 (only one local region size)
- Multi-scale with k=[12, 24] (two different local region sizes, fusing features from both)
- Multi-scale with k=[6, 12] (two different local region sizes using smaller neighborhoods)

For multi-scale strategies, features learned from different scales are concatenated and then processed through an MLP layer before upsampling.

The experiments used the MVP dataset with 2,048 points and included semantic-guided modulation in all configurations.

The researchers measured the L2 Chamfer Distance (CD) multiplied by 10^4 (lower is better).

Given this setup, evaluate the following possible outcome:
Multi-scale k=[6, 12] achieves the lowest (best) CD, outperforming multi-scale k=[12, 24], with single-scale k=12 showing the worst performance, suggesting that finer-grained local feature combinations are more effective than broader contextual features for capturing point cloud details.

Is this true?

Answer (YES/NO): NO